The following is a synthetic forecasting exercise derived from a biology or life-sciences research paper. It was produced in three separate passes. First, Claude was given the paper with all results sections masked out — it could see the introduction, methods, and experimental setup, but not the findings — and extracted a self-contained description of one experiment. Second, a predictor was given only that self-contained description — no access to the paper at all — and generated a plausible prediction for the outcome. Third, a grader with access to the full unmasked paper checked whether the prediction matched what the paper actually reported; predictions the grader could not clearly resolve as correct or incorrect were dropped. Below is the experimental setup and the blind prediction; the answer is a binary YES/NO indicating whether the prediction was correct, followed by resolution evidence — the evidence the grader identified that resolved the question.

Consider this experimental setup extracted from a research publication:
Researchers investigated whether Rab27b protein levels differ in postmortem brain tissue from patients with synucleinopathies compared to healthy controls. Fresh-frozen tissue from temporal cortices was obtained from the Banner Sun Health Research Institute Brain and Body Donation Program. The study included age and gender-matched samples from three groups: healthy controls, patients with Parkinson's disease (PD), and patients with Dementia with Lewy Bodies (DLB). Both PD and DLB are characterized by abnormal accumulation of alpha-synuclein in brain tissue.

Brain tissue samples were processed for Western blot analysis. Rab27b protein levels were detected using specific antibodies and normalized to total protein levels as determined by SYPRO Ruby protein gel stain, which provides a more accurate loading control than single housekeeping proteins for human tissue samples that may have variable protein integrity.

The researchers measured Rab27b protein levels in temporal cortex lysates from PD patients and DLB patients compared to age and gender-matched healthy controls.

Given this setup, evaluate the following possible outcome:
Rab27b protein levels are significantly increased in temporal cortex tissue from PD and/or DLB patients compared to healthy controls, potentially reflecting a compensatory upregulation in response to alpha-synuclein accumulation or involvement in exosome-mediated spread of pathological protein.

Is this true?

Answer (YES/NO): YES